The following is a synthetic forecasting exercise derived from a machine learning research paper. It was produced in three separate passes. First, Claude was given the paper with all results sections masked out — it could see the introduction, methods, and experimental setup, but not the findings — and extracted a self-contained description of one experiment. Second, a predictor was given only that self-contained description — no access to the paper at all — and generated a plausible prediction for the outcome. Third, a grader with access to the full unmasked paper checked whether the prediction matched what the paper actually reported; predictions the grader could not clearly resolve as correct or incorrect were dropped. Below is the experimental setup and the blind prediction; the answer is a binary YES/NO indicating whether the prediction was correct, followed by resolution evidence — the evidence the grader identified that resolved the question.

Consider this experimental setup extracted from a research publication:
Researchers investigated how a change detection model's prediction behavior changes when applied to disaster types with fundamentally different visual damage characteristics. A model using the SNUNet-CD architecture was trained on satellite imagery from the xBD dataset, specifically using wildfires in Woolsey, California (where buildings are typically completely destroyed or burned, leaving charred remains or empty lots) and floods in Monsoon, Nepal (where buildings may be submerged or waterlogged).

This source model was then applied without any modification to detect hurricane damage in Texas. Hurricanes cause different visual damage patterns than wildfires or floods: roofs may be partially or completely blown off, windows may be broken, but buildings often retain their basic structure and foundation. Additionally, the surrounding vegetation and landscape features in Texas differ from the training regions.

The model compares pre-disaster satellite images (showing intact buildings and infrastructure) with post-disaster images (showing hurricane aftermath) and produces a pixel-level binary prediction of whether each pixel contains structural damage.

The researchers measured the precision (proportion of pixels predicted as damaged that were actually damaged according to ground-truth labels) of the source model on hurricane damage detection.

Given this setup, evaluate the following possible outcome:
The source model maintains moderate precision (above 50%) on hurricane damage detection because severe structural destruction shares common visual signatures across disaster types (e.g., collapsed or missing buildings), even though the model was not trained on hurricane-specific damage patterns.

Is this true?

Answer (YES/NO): NO